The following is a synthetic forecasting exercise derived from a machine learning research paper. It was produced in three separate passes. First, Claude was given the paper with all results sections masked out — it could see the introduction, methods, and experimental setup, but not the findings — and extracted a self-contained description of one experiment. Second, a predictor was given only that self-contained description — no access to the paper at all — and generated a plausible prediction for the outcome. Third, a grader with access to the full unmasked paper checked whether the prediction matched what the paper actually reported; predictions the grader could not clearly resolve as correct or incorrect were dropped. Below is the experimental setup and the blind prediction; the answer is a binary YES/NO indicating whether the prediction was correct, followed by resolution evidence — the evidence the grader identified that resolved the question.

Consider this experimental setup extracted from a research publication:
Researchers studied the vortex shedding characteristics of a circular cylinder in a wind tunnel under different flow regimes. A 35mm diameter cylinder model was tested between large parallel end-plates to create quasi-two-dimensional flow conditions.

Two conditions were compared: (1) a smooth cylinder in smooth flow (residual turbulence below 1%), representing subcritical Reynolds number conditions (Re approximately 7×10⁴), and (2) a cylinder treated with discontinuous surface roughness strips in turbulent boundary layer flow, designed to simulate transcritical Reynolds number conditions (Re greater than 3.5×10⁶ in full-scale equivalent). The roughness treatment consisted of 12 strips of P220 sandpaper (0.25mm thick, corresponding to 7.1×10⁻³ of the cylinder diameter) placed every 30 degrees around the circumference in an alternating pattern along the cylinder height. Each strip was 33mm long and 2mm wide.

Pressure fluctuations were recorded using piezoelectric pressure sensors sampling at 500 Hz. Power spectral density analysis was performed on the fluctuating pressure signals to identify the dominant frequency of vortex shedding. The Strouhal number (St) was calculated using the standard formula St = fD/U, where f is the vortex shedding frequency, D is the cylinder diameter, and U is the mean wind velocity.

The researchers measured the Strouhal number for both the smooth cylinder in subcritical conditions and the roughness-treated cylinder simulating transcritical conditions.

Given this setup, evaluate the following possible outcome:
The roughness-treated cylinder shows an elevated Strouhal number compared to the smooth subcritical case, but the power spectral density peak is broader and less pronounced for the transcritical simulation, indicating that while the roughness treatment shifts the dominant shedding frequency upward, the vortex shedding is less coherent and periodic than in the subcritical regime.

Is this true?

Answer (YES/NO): YES